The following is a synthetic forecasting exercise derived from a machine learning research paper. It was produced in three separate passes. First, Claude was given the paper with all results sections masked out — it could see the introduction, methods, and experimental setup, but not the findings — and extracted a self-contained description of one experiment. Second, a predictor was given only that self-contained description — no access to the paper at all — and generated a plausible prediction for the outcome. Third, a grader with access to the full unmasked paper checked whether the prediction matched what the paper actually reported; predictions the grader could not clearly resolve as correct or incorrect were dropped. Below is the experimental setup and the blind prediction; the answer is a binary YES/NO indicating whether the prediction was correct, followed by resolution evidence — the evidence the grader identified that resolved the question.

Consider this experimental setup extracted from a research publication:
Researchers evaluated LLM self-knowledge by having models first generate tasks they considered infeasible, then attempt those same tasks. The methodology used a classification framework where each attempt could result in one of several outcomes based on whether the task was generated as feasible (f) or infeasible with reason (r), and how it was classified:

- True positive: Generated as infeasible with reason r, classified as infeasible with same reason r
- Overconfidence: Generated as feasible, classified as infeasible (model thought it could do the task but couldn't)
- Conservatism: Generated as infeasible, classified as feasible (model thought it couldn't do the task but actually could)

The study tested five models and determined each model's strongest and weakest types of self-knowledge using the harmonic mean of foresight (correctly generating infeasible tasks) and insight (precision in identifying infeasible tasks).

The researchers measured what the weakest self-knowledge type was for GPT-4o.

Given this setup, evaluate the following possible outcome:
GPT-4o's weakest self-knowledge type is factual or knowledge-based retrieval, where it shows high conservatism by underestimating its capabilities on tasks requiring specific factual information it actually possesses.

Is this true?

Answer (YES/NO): NO